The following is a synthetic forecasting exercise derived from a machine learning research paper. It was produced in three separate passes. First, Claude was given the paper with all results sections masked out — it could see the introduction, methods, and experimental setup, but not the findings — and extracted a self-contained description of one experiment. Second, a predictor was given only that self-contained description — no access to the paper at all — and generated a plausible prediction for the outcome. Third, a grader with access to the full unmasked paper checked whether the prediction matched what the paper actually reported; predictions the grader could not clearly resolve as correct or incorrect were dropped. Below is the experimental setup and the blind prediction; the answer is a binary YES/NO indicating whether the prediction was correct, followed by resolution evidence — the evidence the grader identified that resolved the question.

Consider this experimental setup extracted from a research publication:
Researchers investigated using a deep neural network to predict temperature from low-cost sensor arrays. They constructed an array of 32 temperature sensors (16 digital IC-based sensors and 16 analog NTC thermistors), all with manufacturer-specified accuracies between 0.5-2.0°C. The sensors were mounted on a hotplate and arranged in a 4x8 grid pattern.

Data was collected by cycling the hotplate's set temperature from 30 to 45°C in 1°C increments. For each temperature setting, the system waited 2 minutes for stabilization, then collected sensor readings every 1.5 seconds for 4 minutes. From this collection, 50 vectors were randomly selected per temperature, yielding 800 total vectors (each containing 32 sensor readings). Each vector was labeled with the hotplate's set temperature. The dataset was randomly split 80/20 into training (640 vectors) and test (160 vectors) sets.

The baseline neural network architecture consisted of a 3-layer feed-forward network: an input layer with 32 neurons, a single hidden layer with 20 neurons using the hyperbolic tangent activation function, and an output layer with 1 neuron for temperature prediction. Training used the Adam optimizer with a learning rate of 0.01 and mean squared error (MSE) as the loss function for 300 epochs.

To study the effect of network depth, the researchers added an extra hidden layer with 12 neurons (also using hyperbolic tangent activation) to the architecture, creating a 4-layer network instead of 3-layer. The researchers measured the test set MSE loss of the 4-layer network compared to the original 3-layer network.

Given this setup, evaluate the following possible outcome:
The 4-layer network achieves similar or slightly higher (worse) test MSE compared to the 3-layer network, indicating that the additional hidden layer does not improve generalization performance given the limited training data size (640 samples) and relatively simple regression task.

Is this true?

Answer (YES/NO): NO